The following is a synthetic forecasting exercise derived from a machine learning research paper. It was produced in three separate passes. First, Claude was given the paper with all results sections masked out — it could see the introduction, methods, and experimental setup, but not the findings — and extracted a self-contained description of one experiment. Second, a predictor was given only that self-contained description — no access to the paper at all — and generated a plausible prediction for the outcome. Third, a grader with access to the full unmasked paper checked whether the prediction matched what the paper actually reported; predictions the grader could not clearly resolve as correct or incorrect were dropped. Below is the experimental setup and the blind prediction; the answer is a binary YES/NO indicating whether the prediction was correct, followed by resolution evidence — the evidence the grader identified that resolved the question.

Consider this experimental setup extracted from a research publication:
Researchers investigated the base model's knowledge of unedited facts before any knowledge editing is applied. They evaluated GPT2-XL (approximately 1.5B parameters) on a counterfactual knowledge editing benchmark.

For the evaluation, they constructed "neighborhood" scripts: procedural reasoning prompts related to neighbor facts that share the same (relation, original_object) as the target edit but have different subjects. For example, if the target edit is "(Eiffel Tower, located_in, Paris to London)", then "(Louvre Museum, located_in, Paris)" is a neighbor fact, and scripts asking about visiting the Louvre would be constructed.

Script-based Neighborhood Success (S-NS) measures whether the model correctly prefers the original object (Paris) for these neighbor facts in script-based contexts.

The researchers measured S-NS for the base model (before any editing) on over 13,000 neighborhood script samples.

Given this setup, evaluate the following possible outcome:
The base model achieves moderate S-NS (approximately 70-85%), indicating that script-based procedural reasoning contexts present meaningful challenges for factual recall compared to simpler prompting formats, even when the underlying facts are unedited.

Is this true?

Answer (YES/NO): YES